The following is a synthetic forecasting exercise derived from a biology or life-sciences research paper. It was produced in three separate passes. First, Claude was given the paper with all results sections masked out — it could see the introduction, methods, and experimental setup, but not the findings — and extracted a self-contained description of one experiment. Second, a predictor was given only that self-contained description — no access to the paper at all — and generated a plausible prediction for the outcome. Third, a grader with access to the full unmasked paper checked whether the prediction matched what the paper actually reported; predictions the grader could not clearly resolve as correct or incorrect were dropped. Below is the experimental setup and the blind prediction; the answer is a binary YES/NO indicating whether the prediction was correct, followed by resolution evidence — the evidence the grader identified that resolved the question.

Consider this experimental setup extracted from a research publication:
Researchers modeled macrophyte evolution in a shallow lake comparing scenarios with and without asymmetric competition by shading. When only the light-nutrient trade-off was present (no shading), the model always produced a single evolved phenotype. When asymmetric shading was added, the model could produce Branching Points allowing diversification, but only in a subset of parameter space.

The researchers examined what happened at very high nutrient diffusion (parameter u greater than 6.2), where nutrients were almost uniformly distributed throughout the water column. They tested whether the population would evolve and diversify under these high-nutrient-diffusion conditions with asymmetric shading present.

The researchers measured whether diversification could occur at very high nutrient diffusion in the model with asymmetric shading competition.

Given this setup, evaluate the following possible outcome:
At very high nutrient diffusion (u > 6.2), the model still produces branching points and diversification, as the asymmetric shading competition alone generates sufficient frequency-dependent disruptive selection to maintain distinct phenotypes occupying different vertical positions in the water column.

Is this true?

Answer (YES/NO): NO